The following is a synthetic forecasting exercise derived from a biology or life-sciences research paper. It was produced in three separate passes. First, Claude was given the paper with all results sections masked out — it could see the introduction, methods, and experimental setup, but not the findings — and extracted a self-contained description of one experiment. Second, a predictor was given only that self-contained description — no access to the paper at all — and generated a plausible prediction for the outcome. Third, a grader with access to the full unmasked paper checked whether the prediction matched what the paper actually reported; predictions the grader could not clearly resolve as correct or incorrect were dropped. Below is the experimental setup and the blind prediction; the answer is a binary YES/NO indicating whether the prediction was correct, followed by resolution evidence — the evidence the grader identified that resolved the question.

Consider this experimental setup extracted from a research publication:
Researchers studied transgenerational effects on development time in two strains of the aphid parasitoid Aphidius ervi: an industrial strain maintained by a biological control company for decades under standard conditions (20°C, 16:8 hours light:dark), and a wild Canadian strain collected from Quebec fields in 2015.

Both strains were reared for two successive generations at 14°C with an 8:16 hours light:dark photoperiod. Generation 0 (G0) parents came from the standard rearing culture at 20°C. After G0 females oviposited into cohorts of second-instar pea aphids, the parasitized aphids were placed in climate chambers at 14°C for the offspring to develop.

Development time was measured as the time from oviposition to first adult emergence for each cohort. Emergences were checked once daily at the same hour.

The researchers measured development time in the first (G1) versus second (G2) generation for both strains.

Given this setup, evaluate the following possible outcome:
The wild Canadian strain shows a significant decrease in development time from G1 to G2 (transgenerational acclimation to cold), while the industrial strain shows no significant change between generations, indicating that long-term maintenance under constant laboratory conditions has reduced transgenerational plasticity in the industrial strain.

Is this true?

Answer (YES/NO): NO